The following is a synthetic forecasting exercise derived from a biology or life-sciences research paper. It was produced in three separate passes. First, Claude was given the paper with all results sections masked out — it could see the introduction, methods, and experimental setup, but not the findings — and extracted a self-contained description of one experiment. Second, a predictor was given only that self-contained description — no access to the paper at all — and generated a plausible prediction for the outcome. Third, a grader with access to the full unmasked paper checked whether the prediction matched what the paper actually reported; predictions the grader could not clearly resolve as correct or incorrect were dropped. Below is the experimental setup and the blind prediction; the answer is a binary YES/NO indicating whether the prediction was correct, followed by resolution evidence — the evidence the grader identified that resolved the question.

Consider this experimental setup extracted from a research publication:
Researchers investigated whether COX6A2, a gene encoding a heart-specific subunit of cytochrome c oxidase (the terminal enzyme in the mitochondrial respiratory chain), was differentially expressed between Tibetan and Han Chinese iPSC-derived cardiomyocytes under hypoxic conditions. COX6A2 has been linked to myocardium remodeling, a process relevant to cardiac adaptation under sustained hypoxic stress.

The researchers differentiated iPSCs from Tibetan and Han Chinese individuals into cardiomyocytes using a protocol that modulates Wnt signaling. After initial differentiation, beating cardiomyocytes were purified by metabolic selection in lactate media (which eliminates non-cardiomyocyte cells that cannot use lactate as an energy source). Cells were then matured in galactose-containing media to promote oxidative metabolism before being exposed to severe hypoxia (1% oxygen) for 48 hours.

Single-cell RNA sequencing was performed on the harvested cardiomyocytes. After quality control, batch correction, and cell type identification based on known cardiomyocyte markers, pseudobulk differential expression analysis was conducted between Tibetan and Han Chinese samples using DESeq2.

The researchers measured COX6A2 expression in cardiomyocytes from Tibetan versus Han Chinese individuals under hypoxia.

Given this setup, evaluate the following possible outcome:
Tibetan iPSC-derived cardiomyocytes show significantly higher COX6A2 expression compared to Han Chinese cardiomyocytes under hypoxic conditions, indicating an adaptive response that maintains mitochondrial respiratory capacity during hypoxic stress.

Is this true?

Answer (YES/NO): YES